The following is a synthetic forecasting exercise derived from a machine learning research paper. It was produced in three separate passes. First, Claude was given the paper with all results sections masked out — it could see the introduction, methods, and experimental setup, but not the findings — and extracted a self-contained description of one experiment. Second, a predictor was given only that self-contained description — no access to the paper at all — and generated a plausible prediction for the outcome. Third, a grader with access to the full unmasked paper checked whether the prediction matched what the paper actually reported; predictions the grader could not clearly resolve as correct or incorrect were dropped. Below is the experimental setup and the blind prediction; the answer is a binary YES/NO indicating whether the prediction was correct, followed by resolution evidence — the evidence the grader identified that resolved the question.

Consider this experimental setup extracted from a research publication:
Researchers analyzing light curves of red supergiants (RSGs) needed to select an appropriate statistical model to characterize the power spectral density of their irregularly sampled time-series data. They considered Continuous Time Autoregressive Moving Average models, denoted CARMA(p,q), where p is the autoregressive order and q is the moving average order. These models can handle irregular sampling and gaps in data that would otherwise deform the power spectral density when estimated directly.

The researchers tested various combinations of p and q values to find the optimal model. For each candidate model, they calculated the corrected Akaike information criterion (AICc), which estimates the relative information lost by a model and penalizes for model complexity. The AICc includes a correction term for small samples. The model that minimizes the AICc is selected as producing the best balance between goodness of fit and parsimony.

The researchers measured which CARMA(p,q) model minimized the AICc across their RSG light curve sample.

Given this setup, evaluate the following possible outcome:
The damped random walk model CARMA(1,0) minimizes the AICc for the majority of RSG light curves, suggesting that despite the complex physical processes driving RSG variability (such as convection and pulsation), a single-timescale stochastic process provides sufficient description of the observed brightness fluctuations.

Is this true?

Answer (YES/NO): NO